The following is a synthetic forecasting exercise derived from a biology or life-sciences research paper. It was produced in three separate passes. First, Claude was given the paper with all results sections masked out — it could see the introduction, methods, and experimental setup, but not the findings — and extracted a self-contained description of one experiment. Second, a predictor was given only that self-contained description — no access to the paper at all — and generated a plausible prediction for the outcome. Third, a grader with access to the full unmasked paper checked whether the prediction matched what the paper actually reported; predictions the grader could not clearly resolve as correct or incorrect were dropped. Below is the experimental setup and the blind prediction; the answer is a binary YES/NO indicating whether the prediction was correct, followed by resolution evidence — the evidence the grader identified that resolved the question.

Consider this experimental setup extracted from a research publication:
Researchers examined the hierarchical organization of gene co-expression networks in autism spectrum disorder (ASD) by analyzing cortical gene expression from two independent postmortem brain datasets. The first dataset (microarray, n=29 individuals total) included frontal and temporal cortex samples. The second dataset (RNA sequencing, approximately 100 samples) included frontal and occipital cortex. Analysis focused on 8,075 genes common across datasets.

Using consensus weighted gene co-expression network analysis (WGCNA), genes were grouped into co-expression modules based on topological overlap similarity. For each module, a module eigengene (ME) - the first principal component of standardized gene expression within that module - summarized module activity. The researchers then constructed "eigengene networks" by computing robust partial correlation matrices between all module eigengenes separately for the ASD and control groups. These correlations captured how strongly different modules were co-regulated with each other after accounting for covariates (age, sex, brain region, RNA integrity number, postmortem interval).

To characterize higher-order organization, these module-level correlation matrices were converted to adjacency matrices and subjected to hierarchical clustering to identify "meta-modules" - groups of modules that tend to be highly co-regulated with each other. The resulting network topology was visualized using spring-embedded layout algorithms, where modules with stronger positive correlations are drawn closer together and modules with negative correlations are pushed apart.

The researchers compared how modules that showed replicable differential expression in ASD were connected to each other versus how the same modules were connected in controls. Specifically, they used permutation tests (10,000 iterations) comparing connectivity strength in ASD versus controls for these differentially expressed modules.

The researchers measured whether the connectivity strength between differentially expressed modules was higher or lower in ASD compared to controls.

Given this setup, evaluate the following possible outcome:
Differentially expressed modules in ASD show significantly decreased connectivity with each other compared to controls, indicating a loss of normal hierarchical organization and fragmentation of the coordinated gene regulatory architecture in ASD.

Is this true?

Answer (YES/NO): NO